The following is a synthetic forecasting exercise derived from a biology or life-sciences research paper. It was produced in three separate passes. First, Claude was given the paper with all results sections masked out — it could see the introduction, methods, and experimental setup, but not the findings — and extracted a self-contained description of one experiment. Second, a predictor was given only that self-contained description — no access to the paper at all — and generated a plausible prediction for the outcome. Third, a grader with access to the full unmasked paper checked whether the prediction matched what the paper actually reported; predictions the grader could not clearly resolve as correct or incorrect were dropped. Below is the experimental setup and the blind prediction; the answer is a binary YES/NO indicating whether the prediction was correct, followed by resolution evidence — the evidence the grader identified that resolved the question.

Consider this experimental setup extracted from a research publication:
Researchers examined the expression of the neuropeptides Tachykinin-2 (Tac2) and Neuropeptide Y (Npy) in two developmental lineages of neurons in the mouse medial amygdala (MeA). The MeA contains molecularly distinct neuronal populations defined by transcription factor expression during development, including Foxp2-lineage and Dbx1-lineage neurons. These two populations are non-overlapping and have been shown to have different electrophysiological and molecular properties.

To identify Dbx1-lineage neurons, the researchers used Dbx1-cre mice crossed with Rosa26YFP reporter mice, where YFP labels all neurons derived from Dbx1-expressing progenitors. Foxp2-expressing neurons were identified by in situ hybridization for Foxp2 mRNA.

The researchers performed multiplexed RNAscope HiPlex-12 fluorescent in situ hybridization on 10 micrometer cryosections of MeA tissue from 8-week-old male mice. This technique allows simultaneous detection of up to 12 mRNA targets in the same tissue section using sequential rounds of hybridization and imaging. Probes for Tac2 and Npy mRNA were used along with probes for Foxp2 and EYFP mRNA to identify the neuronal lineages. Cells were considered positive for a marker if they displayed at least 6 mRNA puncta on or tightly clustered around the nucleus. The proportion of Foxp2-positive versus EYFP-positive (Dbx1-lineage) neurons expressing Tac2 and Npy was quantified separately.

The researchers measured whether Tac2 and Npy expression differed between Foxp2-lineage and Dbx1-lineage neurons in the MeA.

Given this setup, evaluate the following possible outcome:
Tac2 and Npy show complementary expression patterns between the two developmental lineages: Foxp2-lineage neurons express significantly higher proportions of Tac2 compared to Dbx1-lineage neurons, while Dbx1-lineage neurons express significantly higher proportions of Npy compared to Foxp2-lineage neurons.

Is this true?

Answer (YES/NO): NO